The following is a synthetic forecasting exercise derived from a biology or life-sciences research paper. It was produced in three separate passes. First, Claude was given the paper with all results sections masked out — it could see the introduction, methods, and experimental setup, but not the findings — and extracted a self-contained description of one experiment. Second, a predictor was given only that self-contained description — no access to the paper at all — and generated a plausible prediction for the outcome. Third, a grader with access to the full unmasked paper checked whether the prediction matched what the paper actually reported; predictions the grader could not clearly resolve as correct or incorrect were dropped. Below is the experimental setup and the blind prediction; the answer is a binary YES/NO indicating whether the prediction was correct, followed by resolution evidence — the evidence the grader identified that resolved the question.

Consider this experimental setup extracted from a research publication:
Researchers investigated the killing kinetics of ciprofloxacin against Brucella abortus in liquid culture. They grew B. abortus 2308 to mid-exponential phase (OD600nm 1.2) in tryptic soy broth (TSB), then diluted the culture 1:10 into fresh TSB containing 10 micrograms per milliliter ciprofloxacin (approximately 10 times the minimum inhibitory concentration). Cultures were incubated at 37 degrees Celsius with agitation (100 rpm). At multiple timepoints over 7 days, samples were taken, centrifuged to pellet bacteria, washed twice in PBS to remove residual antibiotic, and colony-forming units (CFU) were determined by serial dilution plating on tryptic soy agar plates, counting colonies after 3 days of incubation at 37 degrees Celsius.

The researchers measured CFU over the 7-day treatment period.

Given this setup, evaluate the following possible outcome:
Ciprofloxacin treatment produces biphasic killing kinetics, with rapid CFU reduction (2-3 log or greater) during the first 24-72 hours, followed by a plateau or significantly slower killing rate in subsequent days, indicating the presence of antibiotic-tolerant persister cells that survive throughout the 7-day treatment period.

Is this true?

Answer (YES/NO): NO